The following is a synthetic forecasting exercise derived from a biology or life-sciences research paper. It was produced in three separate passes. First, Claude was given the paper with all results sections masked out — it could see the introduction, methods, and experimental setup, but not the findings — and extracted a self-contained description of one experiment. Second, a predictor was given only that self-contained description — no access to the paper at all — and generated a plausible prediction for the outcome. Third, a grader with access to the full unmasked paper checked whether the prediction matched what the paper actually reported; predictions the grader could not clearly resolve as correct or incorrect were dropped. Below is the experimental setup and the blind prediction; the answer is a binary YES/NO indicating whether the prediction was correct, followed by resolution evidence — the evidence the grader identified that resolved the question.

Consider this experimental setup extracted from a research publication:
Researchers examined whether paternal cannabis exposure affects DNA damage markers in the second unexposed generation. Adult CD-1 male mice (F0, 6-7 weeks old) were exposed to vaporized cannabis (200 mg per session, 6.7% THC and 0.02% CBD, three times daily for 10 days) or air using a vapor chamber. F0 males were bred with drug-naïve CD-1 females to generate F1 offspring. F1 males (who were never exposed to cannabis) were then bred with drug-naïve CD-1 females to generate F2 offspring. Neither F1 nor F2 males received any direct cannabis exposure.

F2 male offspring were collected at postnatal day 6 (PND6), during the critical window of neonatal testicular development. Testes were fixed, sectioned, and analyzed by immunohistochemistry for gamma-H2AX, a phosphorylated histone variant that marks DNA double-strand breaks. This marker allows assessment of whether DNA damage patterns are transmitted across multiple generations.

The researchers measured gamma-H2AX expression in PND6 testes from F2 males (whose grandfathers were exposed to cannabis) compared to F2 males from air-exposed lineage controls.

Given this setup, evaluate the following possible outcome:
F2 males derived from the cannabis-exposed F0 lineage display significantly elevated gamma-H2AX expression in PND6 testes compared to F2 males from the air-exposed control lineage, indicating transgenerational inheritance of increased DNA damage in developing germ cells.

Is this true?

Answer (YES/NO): NO